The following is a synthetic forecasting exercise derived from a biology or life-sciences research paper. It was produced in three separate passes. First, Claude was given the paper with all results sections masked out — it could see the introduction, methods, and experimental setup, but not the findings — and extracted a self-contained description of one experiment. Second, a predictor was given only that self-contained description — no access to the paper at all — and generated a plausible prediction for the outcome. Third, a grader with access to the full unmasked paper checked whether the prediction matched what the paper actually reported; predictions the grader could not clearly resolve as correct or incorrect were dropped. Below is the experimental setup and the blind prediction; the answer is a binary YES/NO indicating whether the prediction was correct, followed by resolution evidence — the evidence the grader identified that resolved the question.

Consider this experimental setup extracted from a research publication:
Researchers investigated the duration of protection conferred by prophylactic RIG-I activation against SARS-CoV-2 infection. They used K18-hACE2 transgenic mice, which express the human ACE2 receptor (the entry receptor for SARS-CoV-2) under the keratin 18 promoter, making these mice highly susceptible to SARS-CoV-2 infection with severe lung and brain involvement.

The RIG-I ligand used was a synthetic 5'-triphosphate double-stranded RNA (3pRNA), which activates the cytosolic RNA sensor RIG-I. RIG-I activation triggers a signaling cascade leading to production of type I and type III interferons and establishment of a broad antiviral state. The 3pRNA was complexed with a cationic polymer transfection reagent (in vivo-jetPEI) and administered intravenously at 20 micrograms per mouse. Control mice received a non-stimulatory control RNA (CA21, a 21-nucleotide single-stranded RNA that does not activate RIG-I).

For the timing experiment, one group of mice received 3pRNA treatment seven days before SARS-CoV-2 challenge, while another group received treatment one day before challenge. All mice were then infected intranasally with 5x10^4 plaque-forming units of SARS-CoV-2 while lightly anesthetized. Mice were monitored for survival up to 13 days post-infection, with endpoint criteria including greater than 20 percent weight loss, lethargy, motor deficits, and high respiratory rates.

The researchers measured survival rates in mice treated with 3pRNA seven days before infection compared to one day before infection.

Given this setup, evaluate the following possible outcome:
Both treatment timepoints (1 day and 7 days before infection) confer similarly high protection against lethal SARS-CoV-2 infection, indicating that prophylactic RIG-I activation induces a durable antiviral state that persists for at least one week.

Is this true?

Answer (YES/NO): NO